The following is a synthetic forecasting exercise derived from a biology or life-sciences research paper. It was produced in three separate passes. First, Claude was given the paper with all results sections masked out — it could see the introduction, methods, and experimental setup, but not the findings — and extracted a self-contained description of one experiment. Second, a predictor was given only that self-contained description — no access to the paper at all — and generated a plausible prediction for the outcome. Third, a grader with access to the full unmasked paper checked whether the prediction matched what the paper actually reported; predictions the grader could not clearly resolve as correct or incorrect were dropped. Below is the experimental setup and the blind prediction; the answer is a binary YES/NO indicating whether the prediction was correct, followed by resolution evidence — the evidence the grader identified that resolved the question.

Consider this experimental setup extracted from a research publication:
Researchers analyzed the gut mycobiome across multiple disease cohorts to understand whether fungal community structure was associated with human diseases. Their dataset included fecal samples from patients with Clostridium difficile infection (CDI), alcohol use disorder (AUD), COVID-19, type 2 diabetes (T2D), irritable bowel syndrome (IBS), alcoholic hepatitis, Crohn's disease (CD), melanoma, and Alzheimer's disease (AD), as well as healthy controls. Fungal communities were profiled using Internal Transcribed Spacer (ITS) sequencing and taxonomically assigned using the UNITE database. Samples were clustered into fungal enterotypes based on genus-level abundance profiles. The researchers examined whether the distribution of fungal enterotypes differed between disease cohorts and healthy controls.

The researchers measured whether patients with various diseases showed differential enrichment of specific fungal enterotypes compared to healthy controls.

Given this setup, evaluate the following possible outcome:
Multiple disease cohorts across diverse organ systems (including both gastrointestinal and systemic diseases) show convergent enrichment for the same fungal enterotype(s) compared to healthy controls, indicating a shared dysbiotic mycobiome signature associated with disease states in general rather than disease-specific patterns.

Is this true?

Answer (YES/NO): YES